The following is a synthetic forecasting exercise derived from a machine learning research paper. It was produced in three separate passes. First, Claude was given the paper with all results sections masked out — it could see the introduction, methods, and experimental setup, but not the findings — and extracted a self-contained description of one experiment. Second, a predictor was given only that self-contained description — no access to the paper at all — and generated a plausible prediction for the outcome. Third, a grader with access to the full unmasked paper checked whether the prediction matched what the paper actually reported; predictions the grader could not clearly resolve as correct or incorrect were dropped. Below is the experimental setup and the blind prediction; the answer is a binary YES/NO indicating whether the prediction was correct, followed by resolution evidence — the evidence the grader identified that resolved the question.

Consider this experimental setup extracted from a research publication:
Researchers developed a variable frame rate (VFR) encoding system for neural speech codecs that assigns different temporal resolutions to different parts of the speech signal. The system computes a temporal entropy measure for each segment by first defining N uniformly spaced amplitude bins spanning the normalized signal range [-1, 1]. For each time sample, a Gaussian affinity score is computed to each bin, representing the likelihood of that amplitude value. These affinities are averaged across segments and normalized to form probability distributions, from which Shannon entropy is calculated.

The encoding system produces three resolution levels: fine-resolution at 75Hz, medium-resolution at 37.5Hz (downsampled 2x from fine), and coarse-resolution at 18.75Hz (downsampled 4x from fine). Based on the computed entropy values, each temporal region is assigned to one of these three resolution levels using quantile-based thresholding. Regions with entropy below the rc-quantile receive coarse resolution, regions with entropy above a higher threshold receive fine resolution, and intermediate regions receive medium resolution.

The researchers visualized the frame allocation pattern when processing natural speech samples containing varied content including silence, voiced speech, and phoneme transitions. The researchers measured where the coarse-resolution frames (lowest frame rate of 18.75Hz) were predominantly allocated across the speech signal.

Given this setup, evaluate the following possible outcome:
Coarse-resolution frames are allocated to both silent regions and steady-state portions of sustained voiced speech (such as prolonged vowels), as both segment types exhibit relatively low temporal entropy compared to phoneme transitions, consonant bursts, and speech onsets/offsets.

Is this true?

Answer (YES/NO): NO